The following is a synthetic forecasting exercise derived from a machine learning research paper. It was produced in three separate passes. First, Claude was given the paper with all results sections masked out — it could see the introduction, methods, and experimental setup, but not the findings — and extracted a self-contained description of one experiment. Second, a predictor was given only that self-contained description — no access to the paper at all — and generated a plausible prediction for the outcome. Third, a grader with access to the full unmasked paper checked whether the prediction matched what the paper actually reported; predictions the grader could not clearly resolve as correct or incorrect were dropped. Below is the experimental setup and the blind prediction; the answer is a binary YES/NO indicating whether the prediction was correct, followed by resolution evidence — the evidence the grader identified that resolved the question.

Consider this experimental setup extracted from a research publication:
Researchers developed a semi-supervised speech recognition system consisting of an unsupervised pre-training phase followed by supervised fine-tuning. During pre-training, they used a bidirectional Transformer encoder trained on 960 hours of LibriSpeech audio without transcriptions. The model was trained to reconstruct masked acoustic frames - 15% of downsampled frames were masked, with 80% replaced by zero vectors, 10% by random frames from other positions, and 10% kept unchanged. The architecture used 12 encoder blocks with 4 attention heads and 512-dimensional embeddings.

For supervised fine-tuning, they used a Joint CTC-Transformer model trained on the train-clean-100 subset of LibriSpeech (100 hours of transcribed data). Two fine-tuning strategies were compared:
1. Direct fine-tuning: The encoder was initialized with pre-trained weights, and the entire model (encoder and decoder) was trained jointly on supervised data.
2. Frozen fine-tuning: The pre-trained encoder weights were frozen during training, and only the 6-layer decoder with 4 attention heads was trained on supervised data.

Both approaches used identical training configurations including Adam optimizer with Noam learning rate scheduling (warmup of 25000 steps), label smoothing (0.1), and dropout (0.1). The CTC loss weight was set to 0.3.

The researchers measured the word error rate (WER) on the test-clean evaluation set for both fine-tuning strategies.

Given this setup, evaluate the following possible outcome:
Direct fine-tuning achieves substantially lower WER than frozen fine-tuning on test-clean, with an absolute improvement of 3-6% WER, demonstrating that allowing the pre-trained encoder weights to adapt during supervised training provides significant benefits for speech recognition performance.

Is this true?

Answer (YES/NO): NO